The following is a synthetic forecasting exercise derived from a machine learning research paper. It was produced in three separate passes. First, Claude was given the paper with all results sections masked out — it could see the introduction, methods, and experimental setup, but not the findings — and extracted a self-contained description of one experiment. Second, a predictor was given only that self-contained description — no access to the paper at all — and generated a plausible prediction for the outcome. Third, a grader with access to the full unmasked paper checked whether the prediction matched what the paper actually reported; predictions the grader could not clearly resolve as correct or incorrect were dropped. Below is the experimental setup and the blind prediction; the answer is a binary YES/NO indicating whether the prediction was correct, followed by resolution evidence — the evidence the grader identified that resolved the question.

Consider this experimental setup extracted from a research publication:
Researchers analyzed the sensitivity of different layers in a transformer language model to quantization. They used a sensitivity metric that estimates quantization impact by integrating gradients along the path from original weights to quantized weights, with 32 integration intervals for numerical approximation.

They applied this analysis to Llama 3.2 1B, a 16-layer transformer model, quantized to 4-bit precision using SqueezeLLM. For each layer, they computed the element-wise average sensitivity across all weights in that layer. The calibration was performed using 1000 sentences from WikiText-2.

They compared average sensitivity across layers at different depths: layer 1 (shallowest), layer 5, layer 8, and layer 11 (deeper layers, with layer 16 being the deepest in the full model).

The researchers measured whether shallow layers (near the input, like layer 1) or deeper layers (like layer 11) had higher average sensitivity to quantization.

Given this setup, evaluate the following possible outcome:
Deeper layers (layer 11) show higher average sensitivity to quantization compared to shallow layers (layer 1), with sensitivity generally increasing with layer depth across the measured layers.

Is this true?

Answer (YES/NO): NO